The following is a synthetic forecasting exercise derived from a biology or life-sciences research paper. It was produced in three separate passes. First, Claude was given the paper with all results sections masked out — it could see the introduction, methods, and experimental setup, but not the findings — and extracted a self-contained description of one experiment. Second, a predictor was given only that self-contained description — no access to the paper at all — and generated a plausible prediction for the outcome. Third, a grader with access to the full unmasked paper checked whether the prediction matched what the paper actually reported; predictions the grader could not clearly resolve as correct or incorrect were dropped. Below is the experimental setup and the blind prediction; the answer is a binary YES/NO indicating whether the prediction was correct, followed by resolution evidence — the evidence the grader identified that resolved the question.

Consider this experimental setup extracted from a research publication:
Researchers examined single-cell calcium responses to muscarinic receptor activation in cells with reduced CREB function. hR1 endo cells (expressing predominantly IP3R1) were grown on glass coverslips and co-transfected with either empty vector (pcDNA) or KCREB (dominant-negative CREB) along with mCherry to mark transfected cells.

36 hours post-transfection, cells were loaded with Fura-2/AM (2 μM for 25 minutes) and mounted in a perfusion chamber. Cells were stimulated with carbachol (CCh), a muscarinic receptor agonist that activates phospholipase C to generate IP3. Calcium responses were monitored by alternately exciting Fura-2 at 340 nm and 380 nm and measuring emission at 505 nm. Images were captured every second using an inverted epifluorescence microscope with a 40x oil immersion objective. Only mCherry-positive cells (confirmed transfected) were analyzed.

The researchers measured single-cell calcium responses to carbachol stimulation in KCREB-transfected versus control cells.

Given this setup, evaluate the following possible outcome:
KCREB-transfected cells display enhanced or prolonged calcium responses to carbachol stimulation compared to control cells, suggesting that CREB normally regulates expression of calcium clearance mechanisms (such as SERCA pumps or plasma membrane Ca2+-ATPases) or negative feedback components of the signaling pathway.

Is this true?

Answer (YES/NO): NO